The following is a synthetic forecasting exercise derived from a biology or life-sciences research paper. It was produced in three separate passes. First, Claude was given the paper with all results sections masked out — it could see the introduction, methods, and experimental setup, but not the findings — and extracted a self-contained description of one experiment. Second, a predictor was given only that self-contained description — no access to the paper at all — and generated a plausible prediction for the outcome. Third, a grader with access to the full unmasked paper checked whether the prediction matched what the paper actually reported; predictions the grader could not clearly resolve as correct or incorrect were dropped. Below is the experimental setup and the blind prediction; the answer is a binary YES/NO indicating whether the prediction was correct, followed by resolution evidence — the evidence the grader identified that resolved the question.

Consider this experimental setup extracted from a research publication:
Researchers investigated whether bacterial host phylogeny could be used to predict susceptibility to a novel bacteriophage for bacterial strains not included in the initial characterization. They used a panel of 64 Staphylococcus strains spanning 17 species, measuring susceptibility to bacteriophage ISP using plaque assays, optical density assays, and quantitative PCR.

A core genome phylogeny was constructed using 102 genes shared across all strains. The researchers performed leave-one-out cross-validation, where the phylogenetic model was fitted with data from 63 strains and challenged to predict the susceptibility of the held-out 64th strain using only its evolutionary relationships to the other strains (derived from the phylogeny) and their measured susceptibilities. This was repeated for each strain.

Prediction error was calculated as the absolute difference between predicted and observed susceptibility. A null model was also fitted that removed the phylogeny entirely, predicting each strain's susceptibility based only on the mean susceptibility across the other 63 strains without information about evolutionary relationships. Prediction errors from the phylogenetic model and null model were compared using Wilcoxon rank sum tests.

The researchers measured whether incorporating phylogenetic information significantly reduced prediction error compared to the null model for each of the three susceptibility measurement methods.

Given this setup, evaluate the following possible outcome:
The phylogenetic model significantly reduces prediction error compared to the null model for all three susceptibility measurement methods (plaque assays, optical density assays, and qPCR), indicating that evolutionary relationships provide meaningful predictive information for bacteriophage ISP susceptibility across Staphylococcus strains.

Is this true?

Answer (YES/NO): NO